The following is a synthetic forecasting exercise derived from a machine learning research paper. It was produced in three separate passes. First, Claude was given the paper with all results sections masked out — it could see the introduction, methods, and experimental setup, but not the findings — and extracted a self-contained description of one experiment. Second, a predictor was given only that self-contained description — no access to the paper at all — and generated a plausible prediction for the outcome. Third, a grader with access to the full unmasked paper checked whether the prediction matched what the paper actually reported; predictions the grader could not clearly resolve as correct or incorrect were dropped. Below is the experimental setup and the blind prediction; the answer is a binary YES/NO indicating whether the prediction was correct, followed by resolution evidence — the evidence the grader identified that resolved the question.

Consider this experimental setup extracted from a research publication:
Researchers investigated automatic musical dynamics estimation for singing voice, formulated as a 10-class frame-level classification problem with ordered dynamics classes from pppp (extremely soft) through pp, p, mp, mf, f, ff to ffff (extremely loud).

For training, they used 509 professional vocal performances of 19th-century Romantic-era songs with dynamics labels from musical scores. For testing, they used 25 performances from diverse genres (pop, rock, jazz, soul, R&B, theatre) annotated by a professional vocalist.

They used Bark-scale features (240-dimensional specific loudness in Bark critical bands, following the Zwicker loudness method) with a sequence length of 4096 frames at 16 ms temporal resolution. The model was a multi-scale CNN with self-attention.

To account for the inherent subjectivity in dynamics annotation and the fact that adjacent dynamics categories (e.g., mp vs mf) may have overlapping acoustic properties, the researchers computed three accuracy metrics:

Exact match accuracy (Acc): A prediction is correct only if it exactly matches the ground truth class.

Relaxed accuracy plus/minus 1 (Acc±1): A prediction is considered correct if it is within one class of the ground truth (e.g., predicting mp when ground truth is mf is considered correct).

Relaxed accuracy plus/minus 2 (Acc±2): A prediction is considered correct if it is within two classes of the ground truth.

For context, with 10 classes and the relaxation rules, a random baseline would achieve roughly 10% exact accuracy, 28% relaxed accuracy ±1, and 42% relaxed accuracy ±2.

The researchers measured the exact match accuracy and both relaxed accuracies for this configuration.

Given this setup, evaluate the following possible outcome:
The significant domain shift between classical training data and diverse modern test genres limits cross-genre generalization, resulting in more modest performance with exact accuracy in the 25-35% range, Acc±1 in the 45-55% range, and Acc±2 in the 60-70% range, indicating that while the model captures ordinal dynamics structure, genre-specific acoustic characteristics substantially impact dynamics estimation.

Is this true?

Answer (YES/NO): NO